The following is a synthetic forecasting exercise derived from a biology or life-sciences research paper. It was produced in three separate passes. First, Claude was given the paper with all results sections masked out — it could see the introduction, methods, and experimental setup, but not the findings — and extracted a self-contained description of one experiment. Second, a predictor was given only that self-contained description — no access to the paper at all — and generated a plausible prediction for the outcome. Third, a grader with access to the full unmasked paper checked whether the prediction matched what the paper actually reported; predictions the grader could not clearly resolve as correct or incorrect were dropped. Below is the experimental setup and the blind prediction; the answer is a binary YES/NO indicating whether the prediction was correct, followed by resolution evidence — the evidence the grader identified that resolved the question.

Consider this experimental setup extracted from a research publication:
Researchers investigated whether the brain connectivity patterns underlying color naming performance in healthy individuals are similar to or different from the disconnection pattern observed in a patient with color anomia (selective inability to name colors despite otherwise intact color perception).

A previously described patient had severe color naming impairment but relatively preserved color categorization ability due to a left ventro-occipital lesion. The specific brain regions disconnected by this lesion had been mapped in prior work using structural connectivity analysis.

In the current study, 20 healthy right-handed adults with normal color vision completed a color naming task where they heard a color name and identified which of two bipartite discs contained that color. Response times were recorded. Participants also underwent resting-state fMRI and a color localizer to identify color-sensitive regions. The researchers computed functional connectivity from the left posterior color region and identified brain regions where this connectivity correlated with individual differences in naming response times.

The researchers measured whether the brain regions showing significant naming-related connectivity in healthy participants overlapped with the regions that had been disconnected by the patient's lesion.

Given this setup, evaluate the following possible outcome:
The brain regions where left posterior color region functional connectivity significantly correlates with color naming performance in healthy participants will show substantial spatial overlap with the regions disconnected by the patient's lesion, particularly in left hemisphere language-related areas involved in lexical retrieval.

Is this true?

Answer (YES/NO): YES